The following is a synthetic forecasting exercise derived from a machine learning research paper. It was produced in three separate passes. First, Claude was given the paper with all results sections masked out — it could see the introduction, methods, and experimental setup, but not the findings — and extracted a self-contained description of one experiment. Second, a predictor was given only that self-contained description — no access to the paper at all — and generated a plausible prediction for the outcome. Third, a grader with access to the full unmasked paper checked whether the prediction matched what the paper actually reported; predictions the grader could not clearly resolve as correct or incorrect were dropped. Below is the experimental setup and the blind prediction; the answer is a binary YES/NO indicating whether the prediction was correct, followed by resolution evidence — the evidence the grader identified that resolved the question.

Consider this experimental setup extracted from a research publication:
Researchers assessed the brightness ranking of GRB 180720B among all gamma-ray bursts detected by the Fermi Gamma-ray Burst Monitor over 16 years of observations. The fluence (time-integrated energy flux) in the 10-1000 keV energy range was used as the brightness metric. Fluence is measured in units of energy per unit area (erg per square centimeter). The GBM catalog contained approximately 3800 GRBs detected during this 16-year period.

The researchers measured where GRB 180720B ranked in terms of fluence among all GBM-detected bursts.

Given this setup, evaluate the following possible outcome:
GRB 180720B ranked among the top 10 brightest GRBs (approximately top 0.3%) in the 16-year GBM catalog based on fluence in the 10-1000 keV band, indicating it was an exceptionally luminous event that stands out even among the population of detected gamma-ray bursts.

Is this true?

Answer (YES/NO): NO